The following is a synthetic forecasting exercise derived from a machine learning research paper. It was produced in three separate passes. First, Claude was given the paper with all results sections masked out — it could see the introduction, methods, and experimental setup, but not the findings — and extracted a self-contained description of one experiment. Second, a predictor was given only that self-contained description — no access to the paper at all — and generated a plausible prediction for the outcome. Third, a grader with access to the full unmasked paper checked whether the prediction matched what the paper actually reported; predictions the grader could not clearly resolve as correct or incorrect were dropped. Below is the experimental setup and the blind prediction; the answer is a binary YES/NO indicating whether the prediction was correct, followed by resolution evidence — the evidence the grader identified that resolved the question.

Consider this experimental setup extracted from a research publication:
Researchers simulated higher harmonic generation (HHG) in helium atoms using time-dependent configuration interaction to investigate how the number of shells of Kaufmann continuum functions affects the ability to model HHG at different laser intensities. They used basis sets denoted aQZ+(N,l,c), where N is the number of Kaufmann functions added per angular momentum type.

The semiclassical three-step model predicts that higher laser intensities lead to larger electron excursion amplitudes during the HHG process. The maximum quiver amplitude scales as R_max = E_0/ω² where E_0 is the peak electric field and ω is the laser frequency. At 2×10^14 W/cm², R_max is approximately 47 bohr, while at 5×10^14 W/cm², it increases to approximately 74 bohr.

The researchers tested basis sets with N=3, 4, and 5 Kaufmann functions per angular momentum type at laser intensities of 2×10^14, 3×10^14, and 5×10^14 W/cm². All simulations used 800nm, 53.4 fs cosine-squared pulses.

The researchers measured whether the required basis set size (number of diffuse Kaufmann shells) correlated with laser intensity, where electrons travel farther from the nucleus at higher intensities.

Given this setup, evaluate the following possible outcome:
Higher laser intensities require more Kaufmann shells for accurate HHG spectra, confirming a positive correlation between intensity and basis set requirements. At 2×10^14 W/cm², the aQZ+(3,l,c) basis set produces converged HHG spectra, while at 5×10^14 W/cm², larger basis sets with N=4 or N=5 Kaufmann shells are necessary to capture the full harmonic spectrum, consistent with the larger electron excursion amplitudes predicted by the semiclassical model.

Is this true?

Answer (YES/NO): YES